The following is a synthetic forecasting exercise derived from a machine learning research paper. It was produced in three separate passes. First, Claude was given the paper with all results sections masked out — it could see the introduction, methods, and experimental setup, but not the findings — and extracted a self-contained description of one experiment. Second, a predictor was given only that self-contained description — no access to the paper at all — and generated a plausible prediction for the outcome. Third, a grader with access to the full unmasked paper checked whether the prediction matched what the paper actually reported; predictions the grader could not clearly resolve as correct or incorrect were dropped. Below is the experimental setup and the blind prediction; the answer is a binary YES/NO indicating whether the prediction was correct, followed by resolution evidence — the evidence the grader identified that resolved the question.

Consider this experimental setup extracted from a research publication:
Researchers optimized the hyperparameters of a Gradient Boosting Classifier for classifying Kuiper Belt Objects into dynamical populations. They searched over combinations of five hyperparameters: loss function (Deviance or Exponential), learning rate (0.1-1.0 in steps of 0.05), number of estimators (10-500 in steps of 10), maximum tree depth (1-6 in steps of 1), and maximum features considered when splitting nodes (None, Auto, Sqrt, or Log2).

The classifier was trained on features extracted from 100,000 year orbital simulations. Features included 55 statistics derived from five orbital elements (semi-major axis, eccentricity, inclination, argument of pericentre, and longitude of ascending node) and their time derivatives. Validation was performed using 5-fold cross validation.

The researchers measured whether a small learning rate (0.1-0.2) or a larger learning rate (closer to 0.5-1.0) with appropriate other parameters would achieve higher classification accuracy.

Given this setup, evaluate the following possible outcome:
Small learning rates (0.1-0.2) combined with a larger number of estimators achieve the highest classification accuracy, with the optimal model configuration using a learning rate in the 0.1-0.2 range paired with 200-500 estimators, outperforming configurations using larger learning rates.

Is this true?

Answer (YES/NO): NO